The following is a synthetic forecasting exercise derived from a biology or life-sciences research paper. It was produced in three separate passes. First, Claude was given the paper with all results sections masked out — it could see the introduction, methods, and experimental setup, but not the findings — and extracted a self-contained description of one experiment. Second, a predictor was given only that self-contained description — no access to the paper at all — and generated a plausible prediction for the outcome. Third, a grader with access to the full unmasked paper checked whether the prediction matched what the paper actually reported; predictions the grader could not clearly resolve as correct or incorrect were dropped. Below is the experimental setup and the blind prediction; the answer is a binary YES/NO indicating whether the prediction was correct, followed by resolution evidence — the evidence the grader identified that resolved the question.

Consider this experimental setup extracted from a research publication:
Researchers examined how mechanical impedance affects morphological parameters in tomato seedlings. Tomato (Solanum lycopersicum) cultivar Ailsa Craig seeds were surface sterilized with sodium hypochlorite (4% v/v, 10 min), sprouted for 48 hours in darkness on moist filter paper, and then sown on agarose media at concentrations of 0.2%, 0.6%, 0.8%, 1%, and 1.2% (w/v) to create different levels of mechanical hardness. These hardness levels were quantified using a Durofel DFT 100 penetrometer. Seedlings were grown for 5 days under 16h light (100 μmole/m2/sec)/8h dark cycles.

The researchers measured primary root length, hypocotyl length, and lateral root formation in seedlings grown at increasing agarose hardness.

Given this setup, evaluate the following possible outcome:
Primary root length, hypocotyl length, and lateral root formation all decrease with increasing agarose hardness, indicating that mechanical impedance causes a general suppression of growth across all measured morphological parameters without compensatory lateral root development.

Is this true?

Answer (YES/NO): NO